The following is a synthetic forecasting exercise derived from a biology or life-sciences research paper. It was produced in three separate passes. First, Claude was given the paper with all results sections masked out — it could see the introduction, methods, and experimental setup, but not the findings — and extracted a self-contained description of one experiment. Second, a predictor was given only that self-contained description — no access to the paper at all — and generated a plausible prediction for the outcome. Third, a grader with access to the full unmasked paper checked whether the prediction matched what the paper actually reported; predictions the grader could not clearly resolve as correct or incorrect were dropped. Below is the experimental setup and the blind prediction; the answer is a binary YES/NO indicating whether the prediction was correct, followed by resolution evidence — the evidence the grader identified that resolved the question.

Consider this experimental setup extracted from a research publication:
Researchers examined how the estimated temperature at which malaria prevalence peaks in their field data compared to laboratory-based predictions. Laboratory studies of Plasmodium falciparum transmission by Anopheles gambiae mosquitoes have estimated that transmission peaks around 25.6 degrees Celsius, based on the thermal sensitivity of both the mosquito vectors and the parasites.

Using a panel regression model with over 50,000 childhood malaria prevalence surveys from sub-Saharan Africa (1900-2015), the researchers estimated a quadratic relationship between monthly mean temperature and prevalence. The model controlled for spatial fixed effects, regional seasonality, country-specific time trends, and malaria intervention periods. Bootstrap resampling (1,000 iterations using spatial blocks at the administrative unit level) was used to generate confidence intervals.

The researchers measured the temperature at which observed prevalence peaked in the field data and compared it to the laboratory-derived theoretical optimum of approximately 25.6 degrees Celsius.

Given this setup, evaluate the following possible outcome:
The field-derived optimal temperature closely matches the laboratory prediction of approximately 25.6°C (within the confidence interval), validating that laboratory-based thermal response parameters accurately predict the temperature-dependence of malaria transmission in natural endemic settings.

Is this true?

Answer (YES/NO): YES